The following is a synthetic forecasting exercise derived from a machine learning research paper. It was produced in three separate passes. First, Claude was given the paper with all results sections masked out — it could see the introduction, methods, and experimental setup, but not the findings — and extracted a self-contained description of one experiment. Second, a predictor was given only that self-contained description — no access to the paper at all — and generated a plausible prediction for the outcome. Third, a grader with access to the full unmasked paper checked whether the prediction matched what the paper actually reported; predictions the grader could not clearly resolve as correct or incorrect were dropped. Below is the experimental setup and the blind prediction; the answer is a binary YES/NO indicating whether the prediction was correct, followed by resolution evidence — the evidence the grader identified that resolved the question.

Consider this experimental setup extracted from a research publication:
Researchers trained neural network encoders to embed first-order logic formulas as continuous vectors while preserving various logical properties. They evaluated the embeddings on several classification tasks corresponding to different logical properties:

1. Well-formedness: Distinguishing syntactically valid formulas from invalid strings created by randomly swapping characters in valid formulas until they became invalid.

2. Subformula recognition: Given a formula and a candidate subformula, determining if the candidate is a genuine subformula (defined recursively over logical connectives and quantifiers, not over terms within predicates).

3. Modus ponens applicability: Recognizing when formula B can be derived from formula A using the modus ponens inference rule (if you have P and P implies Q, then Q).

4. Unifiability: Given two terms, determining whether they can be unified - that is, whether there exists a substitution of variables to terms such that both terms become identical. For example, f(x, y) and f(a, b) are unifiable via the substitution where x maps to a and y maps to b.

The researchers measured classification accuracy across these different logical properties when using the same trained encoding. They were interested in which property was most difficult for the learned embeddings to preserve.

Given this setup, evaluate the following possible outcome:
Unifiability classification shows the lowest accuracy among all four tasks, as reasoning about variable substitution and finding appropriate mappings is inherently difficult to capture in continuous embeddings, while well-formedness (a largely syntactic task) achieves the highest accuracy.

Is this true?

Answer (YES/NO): NO